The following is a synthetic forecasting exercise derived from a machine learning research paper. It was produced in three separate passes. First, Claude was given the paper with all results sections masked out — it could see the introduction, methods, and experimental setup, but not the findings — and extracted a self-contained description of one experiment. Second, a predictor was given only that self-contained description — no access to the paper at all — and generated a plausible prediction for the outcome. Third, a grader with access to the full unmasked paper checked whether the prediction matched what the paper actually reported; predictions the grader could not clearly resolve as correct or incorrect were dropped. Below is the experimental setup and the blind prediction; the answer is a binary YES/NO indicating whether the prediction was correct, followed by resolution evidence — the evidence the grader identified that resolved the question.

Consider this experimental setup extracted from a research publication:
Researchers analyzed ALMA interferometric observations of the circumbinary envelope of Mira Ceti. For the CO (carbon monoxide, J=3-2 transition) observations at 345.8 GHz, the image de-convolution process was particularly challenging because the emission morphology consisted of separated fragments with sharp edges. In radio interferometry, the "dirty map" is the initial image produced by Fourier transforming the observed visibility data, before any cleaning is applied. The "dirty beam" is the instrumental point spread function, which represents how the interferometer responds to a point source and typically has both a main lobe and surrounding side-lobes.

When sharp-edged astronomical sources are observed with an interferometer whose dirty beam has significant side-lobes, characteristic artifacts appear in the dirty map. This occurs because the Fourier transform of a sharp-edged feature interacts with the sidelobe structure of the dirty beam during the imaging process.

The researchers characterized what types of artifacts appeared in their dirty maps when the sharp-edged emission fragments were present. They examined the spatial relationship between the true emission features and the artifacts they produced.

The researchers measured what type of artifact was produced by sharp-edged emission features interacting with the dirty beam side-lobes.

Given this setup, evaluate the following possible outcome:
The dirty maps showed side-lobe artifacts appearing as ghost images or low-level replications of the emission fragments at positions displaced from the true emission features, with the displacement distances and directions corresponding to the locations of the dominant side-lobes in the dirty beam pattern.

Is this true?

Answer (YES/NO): NO